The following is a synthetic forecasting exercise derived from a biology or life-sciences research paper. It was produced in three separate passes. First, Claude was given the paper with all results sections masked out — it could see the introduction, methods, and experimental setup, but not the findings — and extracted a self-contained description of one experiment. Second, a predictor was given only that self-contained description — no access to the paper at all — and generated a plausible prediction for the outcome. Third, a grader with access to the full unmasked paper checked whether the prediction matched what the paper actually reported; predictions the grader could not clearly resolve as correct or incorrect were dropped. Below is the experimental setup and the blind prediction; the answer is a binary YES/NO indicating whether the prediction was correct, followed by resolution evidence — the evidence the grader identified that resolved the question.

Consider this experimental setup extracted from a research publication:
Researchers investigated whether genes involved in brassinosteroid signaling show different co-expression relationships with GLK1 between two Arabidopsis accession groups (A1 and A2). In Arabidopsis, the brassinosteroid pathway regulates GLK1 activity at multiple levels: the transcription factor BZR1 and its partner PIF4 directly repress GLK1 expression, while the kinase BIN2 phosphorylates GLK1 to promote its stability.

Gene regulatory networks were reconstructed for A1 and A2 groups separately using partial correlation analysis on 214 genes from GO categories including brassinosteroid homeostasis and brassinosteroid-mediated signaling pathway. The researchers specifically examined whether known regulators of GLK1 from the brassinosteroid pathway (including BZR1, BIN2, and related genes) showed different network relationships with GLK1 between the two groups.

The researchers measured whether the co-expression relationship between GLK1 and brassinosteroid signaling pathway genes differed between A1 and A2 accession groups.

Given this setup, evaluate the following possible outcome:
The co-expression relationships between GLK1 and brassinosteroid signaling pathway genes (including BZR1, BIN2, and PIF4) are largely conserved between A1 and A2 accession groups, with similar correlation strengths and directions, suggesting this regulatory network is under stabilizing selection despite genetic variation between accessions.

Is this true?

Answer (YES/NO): NO